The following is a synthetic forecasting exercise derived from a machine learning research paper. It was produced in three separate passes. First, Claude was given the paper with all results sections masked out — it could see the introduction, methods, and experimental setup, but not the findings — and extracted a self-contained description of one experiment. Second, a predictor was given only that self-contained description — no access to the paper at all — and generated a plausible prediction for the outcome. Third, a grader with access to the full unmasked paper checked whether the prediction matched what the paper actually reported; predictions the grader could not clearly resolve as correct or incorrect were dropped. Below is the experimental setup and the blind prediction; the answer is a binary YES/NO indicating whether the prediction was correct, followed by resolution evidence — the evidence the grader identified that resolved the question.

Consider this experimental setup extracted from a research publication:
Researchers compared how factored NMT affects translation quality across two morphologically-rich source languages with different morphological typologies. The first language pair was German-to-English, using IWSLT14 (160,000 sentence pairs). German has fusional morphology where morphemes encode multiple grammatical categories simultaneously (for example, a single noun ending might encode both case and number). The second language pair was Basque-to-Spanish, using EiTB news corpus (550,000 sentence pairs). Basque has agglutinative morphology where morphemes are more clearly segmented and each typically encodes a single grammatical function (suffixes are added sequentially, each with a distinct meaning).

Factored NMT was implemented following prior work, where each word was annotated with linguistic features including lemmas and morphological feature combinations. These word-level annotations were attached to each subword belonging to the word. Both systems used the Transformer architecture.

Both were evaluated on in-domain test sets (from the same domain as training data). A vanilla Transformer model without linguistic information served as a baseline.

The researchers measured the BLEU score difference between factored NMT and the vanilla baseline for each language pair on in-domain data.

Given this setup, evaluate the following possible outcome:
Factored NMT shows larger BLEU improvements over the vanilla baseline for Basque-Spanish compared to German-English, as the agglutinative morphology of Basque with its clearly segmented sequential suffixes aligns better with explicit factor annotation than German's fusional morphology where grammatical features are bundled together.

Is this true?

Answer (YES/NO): NO